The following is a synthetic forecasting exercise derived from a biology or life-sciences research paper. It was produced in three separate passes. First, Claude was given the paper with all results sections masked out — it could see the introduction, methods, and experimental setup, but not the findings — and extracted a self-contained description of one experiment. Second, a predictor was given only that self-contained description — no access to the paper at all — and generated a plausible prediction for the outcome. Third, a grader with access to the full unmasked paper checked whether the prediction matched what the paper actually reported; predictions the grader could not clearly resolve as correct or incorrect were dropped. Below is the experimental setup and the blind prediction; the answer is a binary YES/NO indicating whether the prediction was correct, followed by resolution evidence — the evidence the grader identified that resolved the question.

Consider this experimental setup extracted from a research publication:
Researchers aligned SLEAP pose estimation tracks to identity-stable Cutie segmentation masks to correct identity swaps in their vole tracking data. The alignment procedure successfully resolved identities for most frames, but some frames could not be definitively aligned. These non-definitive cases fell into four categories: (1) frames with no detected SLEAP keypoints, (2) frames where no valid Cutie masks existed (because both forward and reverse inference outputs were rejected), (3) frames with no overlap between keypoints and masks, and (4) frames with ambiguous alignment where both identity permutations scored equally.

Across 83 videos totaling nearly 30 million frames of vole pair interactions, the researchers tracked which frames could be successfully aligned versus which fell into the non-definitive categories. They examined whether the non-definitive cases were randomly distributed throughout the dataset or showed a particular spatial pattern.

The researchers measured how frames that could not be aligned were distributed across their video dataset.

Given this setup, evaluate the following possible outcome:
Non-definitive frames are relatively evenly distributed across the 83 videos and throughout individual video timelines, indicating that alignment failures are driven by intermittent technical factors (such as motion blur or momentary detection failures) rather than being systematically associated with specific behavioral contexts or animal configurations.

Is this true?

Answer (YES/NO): NO